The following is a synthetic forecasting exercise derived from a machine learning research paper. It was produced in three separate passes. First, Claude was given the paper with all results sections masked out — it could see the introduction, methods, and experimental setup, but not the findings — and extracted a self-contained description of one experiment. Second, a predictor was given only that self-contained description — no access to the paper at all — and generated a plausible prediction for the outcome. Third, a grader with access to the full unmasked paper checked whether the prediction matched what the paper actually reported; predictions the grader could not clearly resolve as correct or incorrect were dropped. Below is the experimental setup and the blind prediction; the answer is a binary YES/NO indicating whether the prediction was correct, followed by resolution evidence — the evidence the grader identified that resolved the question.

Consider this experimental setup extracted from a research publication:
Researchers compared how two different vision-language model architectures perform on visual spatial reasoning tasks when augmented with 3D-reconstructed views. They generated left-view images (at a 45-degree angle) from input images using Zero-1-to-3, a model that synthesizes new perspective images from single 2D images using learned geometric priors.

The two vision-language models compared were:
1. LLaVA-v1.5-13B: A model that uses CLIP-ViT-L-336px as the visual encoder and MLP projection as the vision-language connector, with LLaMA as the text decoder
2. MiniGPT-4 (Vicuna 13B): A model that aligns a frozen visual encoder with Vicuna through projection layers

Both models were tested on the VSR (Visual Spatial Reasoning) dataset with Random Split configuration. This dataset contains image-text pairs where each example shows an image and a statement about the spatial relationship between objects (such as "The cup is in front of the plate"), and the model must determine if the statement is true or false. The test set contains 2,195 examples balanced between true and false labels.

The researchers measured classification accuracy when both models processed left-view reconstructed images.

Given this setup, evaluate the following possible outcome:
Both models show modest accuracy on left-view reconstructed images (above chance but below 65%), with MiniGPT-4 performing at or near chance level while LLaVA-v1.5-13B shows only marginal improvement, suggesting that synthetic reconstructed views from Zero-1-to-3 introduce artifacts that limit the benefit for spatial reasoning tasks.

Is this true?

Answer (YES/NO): NO